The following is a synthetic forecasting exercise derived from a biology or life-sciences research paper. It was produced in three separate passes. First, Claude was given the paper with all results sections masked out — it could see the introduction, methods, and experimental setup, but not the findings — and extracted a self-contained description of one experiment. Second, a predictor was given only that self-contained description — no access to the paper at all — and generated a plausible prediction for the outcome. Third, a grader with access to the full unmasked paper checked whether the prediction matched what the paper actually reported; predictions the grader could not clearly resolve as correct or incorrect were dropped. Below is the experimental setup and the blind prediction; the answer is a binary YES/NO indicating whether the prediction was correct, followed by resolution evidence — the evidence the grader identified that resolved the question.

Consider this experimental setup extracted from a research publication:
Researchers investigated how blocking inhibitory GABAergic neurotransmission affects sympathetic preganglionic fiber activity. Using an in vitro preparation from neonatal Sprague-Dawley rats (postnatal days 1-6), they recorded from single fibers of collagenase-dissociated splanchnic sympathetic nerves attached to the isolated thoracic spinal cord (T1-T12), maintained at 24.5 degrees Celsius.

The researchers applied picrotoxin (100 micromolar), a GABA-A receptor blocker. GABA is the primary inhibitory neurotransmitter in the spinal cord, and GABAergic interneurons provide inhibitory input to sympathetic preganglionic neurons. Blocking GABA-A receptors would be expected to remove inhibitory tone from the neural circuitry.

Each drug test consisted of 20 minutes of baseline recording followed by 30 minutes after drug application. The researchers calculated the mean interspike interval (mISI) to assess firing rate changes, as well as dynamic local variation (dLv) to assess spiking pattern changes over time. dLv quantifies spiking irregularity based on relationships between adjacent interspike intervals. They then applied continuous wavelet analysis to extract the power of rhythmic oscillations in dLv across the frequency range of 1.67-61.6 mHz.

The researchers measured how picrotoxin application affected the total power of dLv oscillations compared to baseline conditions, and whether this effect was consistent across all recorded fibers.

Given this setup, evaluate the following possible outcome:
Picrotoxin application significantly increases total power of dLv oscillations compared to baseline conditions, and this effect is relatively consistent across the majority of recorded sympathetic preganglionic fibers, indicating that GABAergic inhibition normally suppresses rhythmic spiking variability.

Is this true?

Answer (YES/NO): NO